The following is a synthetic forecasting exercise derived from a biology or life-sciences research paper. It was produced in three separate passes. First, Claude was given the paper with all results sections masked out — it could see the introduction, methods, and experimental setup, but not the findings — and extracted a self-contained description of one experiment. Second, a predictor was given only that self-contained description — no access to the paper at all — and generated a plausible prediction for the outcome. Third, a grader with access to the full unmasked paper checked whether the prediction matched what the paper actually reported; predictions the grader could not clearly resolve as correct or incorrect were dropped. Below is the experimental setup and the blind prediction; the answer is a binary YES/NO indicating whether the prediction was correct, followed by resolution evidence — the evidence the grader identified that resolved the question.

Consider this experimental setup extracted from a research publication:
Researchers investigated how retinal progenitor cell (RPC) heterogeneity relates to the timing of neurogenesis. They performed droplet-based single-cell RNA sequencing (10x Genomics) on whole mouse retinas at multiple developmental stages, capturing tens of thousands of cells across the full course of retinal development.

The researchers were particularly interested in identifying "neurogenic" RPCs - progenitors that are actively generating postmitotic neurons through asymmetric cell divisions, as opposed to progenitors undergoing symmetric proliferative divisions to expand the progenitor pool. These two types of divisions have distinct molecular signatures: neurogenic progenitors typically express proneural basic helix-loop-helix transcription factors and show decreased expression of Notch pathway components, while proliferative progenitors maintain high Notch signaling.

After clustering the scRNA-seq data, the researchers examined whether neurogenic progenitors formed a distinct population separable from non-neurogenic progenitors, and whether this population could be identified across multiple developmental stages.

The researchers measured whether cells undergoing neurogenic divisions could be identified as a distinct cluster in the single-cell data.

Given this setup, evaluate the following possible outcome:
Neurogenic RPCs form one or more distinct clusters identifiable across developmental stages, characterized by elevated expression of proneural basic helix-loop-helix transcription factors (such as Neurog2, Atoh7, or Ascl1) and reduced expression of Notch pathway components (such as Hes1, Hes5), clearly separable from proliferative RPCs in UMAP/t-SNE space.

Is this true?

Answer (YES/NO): NO